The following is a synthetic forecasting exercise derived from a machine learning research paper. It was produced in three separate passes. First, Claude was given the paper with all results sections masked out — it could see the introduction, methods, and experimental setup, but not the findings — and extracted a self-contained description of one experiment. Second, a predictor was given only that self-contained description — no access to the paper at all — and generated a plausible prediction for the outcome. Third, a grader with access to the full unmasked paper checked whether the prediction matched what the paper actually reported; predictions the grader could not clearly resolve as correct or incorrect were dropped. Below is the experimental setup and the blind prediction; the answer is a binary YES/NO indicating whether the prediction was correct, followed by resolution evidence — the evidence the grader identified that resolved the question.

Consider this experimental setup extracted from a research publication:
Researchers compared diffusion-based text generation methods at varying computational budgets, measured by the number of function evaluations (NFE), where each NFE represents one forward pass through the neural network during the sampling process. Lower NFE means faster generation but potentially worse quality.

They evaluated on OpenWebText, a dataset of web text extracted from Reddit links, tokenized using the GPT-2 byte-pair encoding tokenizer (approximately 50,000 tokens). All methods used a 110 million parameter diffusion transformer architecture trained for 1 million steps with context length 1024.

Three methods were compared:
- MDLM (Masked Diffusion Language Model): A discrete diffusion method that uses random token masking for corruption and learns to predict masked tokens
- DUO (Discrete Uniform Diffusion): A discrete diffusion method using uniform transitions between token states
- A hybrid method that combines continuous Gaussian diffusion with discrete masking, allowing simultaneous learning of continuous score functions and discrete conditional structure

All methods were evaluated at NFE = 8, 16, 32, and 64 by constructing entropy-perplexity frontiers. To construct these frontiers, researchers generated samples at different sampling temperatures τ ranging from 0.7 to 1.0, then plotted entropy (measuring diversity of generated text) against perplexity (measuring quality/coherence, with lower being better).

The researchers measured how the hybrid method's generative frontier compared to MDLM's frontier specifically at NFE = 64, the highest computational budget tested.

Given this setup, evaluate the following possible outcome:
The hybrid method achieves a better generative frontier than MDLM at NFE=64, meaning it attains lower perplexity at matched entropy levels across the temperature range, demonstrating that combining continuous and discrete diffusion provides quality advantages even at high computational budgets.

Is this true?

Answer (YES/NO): NO